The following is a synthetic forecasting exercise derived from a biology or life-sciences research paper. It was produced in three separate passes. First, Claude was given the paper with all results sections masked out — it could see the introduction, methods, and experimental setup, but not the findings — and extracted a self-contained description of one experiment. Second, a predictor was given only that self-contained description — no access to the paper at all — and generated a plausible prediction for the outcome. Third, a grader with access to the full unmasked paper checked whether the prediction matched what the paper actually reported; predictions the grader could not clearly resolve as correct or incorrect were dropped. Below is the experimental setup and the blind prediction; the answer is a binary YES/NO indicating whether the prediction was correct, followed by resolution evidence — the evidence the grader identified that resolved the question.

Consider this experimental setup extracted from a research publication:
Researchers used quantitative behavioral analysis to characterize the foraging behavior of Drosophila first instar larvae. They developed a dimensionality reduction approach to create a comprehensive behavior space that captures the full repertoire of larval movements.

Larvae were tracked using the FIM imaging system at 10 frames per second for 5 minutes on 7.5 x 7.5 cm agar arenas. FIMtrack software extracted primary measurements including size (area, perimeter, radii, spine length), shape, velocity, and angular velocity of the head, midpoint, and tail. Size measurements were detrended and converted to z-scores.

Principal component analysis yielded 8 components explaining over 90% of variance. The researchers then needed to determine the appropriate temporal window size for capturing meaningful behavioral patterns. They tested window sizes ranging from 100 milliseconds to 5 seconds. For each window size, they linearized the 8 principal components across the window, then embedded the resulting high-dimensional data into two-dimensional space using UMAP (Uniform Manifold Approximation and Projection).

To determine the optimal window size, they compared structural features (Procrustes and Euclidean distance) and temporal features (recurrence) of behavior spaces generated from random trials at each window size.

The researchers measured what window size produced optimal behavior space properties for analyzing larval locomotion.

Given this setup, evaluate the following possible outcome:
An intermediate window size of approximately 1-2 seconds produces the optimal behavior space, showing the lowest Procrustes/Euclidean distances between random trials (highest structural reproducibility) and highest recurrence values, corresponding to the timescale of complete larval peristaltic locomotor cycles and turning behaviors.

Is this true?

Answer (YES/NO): NO